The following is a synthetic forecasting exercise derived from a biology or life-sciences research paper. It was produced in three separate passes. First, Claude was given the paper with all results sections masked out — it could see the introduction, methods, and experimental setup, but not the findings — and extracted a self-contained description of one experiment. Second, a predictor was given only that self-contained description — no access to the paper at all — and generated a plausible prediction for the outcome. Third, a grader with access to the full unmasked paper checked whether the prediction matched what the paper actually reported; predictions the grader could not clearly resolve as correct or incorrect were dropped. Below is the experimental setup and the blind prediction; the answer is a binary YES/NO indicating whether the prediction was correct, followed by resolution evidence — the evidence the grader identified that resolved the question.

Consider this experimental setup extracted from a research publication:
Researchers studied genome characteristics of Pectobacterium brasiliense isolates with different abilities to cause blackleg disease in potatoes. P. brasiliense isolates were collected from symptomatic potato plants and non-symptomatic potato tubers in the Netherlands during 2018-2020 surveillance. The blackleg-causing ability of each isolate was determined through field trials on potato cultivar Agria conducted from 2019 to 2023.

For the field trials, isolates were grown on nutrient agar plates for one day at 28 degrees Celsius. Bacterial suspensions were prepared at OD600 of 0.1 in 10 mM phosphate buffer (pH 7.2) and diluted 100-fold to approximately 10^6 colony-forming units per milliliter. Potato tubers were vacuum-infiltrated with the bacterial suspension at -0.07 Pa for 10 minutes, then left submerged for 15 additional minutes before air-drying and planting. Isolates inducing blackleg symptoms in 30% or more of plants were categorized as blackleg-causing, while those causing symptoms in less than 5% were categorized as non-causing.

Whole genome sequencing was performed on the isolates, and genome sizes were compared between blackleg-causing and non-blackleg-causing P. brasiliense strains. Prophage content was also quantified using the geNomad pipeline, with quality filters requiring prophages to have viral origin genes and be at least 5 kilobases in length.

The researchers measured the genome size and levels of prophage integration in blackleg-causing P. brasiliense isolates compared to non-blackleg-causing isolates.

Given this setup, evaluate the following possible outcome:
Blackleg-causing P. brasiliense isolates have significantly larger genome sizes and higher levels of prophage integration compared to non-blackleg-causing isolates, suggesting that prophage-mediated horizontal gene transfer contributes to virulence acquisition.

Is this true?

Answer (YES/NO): YES